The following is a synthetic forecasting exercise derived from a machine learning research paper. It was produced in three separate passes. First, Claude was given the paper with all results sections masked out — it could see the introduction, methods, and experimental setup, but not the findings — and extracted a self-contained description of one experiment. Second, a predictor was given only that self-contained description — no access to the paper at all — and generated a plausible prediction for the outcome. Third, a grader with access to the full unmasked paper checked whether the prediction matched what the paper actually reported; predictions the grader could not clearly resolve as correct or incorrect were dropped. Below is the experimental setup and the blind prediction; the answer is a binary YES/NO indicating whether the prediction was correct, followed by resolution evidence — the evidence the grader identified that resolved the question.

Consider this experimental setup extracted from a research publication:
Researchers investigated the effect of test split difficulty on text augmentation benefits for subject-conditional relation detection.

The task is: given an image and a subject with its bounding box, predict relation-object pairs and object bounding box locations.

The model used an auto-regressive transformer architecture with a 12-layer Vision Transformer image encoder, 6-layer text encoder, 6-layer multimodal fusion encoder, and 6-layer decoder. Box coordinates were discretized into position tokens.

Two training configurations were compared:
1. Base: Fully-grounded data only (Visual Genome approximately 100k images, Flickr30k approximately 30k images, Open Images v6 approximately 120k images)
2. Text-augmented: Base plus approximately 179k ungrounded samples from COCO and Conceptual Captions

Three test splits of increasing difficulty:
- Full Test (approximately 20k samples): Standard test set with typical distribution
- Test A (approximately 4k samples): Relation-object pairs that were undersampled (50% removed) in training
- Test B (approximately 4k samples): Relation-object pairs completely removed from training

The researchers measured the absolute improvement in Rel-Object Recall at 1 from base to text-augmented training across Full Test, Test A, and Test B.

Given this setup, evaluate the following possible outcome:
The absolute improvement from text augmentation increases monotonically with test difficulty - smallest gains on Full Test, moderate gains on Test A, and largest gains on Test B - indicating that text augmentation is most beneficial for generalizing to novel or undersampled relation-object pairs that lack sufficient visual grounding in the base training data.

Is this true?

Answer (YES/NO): YES